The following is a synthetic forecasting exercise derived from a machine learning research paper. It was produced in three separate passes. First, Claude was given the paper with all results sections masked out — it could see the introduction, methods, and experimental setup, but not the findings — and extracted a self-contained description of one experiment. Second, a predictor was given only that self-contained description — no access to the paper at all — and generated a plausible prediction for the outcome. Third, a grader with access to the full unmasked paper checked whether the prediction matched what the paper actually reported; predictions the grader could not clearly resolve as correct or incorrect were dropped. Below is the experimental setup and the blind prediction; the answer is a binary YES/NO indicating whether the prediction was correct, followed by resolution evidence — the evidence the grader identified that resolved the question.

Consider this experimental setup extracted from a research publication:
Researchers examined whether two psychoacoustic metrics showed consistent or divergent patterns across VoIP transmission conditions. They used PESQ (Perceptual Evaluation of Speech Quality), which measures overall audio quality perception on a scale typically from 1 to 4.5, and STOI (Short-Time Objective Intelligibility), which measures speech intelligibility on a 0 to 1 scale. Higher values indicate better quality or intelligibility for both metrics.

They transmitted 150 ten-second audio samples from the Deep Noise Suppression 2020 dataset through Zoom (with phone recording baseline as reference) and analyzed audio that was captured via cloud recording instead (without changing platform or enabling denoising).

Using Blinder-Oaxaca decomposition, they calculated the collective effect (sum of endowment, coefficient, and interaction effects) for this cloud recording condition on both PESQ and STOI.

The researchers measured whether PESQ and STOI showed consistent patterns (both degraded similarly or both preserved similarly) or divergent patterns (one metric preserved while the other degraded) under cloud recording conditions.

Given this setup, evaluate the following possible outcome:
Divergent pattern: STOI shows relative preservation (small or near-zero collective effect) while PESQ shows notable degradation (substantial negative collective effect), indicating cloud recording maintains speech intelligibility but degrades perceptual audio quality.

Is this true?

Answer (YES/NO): YES